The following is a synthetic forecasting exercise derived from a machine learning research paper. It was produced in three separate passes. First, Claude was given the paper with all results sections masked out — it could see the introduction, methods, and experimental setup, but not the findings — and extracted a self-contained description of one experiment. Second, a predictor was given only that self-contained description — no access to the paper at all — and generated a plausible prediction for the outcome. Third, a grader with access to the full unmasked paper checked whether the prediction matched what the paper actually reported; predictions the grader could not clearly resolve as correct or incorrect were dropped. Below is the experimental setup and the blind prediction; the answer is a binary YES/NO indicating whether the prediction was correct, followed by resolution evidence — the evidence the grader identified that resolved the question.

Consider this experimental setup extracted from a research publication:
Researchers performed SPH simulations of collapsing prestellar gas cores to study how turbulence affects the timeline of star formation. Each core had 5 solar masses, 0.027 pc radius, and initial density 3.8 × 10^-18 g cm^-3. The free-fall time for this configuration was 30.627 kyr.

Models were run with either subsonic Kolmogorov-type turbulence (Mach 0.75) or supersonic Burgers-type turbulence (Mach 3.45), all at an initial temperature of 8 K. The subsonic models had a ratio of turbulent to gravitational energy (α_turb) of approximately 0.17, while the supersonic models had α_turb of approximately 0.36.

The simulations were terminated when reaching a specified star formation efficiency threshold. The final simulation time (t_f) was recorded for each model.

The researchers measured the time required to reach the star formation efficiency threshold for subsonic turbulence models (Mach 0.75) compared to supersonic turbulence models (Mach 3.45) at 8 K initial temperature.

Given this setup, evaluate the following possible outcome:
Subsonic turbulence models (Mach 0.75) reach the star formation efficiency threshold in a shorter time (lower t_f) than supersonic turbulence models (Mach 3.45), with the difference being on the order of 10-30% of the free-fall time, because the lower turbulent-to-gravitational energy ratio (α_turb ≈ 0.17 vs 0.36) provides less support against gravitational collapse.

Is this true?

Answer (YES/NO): YES